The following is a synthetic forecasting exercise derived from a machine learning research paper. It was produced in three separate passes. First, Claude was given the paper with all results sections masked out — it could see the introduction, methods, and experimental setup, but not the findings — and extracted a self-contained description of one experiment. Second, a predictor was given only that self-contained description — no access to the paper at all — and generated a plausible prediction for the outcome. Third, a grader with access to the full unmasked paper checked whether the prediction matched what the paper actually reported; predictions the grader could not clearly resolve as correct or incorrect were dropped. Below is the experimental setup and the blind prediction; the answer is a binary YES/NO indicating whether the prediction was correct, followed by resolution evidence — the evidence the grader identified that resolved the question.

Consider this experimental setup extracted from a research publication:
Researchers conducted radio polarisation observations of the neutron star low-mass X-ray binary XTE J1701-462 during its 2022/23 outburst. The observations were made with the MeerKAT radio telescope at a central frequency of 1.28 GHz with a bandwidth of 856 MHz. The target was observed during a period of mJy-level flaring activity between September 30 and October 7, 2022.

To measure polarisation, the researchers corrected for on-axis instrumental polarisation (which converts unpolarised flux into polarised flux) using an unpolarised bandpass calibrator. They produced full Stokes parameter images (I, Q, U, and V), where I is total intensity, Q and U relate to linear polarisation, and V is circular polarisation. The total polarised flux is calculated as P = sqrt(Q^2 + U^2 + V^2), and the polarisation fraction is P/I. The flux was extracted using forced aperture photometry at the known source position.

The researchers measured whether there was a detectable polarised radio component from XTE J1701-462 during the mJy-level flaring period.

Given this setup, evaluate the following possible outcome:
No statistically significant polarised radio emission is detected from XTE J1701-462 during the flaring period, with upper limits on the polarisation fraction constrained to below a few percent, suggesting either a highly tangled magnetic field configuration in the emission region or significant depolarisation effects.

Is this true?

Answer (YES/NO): NO